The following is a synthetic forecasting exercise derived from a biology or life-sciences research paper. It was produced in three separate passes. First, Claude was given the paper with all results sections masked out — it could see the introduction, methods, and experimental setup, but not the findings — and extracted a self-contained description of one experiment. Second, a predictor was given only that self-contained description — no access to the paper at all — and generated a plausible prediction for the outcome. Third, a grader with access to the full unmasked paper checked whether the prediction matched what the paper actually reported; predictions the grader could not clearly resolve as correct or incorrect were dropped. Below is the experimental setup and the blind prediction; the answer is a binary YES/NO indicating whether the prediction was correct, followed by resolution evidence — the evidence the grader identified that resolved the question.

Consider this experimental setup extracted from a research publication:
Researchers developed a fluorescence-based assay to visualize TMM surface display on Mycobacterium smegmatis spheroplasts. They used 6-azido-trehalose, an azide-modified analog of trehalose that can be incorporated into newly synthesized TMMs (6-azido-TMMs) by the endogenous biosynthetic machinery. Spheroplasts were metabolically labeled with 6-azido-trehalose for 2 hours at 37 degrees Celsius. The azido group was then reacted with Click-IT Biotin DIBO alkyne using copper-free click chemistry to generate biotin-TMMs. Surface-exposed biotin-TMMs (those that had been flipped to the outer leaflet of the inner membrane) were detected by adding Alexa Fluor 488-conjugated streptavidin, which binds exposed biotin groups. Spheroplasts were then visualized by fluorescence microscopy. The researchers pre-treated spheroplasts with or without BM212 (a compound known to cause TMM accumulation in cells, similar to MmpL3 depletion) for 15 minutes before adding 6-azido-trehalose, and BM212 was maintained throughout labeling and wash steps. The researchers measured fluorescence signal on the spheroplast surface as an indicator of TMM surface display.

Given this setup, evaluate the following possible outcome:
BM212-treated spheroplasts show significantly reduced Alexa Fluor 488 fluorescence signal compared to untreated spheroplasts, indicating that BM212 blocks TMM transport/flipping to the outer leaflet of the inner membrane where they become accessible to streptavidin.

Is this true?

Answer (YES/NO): YES